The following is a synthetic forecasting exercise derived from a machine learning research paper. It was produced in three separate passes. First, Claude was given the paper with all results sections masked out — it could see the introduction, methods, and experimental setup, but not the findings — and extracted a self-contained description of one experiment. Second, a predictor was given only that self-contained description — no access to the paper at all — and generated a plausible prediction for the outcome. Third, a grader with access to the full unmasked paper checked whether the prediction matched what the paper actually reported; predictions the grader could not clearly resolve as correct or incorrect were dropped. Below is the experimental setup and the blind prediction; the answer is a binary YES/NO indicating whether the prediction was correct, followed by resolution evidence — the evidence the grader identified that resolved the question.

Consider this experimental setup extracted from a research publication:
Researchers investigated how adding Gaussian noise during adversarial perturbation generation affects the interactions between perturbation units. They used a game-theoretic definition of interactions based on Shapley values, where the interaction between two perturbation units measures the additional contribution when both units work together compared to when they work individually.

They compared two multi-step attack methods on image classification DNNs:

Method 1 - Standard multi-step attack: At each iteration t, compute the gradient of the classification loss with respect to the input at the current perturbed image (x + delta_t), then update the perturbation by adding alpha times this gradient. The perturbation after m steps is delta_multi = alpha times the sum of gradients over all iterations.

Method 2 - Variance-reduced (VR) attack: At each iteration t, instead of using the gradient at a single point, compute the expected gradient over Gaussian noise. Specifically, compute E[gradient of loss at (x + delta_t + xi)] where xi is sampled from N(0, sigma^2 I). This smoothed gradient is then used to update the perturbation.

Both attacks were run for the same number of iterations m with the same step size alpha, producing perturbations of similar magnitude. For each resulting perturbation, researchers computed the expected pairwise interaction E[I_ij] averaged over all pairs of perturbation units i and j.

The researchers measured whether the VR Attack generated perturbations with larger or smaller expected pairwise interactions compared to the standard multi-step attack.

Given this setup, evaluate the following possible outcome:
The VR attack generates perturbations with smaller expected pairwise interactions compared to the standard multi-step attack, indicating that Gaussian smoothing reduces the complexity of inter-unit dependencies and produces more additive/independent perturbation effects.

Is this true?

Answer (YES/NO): YES